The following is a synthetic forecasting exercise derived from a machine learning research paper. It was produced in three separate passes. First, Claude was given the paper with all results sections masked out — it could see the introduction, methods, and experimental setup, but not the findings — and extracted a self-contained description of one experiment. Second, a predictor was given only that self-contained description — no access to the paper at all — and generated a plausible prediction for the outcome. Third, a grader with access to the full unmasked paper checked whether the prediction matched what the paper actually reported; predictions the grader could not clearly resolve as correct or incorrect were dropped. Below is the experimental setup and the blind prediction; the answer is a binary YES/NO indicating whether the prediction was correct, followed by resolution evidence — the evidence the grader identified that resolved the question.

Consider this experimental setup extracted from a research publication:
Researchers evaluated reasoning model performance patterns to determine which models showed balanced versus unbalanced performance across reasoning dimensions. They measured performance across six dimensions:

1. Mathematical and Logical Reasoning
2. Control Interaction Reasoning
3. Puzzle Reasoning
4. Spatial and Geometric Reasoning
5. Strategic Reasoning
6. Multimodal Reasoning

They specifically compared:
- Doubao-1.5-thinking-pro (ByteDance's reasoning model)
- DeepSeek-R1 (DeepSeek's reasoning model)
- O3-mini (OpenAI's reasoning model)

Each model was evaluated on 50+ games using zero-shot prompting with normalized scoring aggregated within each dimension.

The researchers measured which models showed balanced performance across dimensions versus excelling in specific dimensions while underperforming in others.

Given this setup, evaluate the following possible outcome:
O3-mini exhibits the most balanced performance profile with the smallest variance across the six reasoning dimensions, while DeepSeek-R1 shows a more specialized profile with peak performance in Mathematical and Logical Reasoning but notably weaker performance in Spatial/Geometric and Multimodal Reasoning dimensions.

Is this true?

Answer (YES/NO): NO